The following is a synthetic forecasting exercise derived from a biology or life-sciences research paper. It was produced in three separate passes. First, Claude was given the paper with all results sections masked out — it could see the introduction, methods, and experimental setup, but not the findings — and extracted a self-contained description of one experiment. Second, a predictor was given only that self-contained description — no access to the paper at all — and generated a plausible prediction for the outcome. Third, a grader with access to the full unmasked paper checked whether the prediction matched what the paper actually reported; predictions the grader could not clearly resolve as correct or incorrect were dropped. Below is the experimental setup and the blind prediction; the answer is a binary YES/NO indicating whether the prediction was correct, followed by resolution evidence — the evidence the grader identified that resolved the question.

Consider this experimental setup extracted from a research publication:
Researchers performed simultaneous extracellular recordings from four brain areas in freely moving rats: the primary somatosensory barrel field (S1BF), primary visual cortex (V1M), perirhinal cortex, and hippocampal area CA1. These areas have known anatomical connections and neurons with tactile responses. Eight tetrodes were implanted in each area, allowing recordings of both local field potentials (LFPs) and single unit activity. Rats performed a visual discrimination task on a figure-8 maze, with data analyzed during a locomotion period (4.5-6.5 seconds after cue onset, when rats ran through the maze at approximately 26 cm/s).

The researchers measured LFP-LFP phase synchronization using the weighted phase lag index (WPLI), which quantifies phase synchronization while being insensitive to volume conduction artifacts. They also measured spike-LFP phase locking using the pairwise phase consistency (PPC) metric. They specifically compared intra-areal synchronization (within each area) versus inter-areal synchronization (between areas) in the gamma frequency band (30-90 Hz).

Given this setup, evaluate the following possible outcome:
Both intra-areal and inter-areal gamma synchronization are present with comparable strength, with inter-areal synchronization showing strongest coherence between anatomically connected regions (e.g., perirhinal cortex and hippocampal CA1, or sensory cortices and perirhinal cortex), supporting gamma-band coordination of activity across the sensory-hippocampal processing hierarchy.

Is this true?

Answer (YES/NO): NO